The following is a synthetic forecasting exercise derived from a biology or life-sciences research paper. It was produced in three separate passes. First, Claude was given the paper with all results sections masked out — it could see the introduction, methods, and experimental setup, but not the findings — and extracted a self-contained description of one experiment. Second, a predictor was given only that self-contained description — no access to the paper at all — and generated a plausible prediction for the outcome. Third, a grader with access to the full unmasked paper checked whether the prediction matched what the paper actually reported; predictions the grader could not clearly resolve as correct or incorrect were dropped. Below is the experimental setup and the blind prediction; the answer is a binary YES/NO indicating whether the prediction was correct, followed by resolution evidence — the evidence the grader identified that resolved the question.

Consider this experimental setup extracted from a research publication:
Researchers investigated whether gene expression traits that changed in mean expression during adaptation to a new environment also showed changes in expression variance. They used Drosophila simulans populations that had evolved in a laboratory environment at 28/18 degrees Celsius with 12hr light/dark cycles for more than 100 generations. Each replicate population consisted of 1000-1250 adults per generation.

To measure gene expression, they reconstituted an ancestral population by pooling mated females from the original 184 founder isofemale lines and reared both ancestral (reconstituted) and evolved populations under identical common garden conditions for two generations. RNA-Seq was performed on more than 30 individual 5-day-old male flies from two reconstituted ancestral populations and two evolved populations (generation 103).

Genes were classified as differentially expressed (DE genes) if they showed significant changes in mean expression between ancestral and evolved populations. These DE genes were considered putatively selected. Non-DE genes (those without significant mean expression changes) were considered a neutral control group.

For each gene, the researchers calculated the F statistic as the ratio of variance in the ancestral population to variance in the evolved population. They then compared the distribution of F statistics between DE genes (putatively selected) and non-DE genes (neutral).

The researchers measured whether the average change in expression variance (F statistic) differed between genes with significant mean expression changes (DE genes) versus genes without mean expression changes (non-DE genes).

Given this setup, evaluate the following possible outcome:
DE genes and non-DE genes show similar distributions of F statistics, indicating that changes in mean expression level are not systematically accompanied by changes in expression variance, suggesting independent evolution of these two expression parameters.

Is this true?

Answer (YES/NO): YES